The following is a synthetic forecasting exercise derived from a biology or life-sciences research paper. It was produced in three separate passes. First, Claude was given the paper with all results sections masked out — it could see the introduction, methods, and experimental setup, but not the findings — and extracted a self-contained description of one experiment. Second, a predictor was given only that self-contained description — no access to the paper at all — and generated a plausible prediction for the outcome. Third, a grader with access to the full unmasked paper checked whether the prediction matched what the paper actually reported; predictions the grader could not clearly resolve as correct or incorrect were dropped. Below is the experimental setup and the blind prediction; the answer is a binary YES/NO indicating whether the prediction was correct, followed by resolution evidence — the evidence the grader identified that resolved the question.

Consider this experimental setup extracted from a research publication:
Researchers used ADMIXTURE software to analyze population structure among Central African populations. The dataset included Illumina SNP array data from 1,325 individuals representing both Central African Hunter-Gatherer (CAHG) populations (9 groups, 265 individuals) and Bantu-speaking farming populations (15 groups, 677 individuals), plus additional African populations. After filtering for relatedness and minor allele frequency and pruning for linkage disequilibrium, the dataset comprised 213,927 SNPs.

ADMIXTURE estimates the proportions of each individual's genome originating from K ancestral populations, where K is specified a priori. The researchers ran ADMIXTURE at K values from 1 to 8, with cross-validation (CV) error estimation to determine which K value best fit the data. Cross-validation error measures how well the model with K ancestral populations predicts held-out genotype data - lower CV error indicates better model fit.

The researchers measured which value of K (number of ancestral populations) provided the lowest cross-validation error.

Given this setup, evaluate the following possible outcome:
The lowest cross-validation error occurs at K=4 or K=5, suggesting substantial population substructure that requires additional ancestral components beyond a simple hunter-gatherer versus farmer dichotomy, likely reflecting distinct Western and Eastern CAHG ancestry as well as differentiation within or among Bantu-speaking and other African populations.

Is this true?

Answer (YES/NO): NO